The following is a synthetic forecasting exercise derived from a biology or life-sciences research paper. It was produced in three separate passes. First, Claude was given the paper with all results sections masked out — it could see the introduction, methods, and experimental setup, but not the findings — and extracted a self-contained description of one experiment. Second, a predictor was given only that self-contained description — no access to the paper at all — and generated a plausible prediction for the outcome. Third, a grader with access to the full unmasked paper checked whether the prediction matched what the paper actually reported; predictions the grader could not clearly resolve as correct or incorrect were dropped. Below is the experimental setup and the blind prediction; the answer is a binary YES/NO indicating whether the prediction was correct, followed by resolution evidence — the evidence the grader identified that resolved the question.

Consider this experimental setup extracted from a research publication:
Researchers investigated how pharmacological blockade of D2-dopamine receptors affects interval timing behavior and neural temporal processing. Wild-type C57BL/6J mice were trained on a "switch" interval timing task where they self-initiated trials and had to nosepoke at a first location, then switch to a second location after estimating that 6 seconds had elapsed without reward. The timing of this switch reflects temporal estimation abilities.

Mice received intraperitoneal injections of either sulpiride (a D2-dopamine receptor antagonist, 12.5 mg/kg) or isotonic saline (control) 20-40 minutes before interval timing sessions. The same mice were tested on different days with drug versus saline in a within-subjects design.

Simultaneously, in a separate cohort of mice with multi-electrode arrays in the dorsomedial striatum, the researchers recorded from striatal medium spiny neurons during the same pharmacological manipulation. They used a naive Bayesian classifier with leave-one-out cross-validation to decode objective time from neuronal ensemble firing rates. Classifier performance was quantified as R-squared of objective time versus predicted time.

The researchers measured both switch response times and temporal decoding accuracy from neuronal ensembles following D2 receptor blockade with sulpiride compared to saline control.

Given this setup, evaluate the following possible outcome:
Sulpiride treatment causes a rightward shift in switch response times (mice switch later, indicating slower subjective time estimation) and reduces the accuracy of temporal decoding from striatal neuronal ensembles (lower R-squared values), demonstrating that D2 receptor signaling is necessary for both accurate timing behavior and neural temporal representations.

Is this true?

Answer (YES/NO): YES